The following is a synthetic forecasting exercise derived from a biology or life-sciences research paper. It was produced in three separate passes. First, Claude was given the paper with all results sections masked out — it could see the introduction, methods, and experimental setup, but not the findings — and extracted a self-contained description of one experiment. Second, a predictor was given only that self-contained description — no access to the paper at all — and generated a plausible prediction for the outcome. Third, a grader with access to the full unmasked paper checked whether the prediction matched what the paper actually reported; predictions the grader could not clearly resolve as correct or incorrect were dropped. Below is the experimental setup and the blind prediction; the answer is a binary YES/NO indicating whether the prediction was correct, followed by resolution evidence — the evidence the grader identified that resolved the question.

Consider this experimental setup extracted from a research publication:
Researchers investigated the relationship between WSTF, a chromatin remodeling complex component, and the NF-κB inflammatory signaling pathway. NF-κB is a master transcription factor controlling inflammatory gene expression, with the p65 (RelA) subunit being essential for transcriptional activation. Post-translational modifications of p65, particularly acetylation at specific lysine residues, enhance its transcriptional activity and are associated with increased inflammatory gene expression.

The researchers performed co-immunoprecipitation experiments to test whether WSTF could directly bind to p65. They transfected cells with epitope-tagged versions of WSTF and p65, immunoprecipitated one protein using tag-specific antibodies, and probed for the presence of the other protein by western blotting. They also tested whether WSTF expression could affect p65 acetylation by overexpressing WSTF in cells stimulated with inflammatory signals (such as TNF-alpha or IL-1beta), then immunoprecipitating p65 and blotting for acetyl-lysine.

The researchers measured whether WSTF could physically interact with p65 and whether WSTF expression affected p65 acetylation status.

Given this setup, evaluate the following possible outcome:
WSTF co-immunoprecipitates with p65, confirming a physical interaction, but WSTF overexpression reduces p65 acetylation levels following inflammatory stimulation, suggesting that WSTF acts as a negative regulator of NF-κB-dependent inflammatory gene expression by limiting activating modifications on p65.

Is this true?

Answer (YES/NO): YES